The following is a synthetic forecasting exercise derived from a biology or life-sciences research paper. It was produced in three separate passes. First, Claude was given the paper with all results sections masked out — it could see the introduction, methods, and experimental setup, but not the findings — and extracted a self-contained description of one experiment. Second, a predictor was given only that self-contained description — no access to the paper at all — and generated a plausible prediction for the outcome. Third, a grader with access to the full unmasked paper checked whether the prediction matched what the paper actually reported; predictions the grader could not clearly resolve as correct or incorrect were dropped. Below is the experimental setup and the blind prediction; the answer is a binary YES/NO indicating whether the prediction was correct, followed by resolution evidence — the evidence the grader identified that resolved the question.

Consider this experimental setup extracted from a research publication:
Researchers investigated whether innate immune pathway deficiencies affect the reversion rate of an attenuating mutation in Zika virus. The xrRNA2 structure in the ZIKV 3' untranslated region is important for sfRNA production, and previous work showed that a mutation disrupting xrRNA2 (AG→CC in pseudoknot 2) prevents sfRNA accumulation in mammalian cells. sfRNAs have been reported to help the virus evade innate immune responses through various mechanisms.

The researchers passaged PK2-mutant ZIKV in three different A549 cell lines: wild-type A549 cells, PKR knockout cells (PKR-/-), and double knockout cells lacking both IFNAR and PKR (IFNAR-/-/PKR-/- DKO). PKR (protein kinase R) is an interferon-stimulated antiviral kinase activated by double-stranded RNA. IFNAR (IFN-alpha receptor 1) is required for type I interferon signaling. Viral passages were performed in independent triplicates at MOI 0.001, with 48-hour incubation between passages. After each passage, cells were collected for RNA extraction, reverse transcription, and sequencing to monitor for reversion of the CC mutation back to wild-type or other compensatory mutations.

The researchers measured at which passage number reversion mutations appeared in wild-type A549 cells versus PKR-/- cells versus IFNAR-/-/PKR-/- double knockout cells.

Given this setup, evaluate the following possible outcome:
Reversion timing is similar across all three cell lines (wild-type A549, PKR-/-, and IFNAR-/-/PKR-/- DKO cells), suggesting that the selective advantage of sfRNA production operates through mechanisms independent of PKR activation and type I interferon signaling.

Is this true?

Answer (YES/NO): YES